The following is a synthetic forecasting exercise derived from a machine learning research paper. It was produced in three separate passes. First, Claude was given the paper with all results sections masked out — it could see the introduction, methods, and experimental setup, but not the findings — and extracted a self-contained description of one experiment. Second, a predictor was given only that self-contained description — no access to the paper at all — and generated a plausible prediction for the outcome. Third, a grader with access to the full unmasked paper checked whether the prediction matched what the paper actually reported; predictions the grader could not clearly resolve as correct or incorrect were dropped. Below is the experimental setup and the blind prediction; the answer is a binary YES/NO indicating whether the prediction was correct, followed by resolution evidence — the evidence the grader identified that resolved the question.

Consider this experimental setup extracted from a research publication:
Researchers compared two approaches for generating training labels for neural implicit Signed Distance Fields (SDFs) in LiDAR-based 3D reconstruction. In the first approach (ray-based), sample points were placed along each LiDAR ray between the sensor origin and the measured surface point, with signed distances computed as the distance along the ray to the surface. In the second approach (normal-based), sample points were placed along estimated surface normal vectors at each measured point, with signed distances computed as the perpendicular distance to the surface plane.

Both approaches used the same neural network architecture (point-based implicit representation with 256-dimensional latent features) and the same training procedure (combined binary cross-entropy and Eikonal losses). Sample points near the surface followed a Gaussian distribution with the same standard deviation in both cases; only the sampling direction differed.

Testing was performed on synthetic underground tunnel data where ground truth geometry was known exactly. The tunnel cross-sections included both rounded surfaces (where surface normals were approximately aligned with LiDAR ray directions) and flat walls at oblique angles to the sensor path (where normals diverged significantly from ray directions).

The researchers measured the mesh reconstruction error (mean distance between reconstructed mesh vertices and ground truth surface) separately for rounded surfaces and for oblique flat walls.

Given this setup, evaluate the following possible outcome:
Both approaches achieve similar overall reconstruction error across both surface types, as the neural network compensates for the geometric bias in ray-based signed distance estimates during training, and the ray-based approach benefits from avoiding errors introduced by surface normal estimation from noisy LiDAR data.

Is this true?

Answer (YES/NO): NO